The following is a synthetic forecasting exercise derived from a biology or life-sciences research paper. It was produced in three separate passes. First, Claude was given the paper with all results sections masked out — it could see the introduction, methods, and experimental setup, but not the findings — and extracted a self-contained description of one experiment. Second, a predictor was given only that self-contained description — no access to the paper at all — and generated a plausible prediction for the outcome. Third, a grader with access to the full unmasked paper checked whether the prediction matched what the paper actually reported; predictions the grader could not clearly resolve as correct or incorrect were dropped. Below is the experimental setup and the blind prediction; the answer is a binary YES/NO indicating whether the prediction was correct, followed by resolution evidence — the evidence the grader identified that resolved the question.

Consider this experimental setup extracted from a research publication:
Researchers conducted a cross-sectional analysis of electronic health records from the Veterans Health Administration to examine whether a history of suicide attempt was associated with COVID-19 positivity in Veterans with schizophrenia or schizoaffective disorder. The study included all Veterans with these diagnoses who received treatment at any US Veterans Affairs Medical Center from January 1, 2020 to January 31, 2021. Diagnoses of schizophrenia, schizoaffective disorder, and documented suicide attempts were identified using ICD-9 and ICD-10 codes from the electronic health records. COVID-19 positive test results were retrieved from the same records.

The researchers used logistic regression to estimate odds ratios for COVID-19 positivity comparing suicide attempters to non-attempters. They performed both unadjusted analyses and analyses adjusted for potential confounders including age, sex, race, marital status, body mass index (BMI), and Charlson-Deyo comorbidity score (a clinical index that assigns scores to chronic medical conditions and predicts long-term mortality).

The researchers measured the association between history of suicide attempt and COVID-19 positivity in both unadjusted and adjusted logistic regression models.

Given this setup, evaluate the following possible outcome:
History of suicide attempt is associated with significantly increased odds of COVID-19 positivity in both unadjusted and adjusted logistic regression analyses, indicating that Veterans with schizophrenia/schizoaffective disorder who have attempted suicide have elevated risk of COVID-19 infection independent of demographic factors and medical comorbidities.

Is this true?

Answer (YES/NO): NO